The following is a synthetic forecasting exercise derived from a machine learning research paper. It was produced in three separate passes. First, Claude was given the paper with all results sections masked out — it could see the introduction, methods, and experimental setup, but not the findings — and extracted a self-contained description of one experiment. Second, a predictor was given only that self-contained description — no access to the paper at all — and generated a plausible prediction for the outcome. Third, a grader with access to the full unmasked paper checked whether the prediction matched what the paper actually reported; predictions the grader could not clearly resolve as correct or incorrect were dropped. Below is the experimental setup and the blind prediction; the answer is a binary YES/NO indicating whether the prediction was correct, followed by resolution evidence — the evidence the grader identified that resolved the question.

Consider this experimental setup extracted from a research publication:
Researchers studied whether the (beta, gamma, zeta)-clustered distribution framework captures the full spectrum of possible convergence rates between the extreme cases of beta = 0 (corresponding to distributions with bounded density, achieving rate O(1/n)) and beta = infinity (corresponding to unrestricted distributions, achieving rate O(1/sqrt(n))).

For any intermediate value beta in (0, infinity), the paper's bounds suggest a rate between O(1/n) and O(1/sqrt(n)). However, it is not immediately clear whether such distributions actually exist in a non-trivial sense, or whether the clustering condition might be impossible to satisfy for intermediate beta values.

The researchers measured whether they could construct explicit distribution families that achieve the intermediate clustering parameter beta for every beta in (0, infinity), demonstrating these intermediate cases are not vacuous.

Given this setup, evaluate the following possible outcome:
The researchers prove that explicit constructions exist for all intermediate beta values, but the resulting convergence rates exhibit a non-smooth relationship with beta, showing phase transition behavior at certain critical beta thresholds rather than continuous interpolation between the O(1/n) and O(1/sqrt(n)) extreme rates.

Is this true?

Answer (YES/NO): NO